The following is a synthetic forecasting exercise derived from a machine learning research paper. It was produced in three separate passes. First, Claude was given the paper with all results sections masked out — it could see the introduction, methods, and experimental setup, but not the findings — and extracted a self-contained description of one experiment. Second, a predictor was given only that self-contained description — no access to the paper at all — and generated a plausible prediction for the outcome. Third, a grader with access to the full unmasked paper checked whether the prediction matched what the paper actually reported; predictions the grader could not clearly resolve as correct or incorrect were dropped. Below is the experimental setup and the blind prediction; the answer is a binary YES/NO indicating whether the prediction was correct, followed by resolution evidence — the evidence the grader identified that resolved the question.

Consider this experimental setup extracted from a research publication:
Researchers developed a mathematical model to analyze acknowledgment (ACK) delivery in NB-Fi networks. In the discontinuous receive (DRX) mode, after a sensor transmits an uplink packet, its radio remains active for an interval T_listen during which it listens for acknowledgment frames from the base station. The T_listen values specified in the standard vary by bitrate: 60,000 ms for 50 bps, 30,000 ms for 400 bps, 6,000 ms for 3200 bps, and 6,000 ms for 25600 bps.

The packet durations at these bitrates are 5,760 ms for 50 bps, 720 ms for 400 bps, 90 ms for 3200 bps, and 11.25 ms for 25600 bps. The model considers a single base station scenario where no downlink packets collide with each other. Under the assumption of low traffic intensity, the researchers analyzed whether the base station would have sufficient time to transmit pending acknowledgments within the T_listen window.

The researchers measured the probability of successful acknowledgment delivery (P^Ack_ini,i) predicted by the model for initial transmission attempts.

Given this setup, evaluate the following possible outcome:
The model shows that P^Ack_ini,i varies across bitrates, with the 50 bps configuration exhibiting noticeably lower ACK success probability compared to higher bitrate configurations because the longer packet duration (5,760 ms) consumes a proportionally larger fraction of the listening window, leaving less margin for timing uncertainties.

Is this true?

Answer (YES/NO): NO